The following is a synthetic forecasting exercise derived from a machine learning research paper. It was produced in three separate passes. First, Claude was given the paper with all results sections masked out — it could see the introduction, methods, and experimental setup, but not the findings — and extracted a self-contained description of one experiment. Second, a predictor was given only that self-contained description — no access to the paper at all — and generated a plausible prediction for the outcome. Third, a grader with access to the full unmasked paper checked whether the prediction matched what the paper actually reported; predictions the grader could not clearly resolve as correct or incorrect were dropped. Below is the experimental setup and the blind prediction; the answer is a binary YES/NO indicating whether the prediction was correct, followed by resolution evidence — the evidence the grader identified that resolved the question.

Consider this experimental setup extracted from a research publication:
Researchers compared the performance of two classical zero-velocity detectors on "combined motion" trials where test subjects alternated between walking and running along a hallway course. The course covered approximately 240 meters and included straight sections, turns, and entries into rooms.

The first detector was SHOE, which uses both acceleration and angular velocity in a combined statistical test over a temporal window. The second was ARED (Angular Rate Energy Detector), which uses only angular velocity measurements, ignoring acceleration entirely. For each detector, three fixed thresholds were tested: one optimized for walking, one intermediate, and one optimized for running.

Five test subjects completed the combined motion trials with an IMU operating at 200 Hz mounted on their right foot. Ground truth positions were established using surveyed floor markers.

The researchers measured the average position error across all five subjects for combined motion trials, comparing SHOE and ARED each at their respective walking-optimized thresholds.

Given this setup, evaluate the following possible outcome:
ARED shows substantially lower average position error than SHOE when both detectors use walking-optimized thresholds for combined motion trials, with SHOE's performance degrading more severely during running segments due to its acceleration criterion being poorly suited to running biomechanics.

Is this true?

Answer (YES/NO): NO